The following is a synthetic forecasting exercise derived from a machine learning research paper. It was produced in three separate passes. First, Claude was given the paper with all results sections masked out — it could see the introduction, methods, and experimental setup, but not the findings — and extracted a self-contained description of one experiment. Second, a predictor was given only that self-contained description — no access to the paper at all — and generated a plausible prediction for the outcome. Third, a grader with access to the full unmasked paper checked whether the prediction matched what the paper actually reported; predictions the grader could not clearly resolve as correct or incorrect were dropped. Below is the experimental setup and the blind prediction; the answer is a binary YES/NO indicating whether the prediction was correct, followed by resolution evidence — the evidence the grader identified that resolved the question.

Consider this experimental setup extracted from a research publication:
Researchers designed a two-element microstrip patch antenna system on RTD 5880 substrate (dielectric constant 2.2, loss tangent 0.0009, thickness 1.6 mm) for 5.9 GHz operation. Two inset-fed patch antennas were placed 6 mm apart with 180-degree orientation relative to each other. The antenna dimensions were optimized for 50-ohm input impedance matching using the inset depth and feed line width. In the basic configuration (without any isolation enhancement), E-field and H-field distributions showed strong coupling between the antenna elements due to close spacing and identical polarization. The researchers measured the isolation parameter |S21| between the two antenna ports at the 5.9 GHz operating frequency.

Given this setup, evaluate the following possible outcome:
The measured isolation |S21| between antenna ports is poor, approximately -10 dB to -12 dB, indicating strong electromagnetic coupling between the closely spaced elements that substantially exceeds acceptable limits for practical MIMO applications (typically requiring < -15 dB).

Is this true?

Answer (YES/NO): YES